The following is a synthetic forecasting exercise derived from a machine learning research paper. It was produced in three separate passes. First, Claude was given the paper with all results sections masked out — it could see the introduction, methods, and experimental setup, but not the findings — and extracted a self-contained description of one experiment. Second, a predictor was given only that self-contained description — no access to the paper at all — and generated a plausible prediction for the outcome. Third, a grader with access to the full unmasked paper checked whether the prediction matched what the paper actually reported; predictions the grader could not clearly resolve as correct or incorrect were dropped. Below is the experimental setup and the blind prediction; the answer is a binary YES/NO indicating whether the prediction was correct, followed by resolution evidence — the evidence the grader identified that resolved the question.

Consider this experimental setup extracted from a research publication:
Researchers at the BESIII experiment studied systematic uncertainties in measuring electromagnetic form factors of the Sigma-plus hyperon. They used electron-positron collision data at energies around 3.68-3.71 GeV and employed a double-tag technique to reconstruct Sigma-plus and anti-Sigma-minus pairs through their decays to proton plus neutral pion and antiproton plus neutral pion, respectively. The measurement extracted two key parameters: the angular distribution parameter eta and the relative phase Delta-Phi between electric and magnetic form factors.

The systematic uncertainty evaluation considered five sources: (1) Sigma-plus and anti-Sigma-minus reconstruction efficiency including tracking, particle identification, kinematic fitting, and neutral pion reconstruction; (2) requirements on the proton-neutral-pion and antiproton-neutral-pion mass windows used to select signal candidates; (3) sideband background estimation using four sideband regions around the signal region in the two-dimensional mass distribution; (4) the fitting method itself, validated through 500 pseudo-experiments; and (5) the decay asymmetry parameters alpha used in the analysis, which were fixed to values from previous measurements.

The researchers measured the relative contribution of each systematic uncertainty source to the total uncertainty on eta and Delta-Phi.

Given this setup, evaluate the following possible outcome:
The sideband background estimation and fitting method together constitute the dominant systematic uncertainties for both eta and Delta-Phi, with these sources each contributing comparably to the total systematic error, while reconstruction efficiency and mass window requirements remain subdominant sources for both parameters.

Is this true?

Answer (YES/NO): NO